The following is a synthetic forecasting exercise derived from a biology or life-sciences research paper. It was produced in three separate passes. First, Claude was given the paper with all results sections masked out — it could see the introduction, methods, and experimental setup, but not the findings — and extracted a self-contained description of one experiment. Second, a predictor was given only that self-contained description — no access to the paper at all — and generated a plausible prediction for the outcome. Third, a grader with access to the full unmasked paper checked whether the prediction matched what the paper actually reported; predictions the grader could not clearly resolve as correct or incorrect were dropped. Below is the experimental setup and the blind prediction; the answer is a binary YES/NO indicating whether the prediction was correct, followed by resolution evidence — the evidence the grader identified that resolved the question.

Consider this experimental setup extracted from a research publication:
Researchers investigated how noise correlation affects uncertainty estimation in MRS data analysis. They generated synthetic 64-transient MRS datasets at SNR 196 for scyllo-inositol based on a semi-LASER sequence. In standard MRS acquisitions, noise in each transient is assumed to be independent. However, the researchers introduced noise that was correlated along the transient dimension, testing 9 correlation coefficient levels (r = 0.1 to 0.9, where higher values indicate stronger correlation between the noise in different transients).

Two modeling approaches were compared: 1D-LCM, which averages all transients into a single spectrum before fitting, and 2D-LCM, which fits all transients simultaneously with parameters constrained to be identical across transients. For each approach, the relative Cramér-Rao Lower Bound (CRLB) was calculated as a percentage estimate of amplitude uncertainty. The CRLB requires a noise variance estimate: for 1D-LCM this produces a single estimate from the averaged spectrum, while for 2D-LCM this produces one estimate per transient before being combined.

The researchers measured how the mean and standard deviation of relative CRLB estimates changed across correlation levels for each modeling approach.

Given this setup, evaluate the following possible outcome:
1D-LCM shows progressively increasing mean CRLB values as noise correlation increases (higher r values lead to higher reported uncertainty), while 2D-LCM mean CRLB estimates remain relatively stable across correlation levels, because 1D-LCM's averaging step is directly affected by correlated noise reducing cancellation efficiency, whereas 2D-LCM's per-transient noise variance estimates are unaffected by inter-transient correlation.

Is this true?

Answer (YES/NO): YES